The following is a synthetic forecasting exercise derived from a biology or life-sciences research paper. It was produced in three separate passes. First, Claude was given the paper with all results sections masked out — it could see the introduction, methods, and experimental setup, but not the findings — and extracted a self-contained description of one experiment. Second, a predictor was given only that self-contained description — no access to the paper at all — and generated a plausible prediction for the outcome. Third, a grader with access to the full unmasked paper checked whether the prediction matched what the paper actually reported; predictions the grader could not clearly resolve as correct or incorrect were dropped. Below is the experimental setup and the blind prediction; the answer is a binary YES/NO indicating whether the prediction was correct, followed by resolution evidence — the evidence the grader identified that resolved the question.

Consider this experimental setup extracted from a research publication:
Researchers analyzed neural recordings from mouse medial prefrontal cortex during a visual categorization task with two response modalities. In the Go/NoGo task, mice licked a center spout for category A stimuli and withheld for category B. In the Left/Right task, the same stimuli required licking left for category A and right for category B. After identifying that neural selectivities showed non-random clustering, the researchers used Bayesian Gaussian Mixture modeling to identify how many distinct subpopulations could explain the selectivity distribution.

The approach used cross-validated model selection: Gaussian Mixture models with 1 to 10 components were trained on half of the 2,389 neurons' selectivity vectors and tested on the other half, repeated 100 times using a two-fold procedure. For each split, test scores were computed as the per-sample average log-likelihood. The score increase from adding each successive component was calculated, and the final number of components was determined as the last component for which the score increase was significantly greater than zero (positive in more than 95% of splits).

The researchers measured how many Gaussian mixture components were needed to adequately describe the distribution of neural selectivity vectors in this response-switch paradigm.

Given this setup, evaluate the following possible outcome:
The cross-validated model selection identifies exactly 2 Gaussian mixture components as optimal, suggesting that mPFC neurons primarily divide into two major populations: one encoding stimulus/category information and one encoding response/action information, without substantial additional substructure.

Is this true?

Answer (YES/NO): NO